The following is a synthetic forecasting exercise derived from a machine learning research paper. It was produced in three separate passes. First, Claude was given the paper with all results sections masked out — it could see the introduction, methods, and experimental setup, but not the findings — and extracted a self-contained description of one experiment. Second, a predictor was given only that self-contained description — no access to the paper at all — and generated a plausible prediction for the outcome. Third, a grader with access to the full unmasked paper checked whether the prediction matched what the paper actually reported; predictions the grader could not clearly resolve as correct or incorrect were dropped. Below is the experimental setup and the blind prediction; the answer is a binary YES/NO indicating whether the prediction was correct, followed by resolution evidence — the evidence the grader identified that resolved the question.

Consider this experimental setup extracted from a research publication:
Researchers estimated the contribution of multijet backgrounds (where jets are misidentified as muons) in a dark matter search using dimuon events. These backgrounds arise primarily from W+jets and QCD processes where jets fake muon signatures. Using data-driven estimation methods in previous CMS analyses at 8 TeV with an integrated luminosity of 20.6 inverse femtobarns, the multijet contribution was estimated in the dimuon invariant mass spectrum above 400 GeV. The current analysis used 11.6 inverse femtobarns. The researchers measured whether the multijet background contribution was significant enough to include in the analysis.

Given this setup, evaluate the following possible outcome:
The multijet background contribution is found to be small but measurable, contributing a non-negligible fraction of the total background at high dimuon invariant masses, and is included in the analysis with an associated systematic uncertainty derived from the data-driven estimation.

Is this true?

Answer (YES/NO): NO